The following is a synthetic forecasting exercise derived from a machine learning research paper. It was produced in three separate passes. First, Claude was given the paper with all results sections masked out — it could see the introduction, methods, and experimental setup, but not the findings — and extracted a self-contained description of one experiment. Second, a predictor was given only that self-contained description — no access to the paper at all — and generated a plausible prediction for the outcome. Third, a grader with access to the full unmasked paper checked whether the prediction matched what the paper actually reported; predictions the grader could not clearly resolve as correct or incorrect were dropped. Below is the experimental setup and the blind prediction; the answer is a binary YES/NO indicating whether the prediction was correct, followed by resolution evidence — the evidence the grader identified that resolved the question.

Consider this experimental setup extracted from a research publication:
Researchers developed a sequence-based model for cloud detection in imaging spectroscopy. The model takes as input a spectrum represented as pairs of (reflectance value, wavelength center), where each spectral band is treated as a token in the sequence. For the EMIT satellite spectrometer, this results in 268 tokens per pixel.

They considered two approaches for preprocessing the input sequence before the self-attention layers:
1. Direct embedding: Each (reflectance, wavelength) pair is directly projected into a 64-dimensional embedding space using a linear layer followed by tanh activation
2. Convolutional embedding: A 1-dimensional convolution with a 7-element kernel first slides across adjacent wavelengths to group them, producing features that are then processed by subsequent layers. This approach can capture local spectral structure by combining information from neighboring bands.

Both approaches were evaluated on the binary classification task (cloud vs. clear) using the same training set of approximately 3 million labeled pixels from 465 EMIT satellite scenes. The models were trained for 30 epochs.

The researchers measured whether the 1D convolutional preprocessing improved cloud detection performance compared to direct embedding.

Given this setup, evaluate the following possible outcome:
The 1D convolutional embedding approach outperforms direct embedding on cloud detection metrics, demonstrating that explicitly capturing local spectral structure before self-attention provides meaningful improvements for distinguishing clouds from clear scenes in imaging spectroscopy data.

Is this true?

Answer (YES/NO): NO